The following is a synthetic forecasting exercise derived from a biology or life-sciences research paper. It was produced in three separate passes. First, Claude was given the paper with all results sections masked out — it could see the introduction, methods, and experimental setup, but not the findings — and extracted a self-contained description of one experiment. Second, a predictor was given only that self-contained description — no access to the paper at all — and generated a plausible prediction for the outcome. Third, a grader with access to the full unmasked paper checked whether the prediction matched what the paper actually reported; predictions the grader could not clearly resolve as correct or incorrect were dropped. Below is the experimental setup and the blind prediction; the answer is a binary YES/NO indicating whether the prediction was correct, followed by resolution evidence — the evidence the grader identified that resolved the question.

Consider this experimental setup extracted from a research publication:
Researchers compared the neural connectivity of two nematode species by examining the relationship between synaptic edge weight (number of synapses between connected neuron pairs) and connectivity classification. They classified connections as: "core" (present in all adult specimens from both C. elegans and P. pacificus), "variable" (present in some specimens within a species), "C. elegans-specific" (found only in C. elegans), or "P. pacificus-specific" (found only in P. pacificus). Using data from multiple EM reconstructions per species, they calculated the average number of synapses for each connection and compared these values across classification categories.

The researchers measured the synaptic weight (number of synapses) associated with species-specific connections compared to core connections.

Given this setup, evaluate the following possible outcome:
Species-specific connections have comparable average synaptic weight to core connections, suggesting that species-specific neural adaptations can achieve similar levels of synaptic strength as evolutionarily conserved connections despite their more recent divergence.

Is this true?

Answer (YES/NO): NO